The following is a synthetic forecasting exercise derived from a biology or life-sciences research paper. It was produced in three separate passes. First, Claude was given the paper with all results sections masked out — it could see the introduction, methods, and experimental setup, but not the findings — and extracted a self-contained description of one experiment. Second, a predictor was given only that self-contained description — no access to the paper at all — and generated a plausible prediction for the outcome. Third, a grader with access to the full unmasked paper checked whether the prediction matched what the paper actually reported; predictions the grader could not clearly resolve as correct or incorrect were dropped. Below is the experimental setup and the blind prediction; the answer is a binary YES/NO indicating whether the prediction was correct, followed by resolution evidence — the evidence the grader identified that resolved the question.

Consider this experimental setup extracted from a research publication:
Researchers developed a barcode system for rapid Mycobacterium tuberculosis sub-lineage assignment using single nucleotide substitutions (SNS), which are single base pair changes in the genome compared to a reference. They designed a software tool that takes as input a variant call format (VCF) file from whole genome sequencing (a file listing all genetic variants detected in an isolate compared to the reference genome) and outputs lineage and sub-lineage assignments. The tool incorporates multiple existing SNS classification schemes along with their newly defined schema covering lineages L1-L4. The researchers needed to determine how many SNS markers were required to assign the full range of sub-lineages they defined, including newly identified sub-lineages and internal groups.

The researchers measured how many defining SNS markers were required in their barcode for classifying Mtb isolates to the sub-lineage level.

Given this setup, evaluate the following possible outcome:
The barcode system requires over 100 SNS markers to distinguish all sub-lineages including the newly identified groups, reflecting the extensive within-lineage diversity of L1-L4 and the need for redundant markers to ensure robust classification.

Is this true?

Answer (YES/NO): NO